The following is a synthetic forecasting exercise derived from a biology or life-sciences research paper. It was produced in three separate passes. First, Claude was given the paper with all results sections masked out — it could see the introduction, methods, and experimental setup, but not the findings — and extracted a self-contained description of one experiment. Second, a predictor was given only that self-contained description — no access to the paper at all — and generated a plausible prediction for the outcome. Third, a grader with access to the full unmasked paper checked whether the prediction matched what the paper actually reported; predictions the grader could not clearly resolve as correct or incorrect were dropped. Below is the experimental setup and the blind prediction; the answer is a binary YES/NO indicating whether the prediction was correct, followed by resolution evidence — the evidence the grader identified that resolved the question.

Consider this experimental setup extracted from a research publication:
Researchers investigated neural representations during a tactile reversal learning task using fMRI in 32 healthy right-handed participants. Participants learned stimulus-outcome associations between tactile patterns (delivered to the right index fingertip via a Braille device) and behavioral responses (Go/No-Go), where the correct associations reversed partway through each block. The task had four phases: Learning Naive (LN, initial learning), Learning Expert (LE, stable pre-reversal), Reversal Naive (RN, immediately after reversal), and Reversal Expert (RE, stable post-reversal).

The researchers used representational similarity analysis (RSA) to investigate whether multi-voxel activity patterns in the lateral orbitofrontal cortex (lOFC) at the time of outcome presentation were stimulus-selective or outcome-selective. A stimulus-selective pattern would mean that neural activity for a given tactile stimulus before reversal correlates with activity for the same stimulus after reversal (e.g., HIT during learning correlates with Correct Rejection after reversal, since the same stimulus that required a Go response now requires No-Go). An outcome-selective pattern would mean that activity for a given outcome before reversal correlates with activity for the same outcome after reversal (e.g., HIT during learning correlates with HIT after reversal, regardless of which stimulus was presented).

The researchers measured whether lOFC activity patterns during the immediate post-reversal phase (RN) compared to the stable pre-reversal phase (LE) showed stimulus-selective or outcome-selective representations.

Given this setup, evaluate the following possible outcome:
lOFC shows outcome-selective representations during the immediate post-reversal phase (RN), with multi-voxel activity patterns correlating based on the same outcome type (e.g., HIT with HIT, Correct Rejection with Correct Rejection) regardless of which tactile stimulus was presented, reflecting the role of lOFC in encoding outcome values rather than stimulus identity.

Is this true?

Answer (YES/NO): YES